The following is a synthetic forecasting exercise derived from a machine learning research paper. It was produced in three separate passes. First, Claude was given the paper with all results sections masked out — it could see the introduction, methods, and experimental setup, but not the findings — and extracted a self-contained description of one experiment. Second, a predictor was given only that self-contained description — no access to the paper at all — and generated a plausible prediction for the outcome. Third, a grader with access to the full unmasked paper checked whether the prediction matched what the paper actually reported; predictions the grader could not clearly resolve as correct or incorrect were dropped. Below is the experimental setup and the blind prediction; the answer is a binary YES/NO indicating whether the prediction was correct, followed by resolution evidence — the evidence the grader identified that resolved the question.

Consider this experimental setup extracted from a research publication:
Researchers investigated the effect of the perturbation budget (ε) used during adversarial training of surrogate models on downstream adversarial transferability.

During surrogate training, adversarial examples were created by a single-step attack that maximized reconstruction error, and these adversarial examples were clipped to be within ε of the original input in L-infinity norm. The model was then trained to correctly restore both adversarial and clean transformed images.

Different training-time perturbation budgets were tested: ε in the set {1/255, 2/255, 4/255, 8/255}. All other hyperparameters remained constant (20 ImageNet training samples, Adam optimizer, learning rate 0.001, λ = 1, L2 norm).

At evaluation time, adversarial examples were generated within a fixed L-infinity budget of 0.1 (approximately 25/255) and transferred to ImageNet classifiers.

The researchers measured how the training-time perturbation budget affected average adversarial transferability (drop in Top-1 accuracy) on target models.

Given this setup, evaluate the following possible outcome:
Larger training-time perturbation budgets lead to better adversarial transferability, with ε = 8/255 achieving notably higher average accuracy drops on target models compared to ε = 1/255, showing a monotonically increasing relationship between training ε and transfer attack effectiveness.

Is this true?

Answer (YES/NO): NO